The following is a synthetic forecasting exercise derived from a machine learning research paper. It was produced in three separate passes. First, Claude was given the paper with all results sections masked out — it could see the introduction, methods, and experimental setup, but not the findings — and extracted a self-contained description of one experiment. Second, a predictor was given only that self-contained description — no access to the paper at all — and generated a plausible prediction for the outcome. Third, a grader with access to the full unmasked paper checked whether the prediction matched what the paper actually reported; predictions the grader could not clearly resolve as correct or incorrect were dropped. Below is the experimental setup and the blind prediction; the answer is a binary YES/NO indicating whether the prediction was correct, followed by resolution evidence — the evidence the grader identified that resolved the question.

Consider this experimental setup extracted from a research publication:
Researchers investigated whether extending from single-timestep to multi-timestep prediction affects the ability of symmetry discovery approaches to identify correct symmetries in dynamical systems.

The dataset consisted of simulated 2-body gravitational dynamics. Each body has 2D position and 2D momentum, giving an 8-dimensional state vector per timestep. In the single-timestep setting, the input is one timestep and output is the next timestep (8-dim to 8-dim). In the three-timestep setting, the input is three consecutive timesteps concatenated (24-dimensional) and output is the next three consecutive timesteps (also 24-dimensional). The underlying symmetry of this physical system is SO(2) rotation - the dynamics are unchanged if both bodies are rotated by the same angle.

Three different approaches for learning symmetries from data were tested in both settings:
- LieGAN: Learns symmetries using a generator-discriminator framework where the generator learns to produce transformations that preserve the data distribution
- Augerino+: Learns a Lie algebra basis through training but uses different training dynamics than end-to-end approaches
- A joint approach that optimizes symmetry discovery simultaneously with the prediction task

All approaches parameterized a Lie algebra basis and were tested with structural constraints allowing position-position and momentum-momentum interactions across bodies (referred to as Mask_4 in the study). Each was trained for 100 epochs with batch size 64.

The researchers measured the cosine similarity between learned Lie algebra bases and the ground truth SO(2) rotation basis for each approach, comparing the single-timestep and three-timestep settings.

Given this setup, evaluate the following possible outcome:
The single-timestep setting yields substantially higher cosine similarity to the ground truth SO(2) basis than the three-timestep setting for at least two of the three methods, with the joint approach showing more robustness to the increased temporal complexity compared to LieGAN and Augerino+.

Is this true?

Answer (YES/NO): NO